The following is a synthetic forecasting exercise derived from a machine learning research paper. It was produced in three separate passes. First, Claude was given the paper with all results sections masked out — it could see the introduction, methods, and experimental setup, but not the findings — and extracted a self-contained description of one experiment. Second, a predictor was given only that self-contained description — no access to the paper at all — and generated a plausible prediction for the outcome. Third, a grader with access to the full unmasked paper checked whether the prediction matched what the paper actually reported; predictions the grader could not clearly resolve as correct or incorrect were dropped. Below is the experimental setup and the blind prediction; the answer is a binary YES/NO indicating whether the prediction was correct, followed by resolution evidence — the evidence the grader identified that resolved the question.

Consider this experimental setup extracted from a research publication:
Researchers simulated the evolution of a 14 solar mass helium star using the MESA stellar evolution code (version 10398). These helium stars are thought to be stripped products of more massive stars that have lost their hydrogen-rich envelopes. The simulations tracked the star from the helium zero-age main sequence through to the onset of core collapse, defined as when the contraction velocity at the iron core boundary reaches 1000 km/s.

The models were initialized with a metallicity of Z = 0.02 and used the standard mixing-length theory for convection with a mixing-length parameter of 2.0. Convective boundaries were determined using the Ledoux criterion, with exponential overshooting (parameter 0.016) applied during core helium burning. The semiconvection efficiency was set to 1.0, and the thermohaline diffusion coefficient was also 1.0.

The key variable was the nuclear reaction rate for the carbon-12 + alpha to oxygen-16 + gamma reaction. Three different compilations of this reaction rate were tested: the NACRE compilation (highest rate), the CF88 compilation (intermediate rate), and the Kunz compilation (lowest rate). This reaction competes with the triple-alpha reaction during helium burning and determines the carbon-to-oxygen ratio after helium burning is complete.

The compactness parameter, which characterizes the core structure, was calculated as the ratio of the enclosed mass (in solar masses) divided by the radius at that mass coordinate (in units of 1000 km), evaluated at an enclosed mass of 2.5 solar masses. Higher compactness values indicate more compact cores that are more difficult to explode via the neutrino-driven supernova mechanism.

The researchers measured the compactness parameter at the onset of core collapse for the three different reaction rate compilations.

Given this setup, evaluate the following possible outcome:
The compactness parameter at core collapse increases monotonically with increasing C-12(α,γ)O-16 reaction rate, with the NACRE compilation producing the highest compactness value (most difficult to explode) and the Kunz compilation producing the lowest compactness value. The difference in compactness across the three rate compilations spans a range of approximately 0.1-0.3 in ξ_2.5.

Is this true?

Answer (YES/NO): NO